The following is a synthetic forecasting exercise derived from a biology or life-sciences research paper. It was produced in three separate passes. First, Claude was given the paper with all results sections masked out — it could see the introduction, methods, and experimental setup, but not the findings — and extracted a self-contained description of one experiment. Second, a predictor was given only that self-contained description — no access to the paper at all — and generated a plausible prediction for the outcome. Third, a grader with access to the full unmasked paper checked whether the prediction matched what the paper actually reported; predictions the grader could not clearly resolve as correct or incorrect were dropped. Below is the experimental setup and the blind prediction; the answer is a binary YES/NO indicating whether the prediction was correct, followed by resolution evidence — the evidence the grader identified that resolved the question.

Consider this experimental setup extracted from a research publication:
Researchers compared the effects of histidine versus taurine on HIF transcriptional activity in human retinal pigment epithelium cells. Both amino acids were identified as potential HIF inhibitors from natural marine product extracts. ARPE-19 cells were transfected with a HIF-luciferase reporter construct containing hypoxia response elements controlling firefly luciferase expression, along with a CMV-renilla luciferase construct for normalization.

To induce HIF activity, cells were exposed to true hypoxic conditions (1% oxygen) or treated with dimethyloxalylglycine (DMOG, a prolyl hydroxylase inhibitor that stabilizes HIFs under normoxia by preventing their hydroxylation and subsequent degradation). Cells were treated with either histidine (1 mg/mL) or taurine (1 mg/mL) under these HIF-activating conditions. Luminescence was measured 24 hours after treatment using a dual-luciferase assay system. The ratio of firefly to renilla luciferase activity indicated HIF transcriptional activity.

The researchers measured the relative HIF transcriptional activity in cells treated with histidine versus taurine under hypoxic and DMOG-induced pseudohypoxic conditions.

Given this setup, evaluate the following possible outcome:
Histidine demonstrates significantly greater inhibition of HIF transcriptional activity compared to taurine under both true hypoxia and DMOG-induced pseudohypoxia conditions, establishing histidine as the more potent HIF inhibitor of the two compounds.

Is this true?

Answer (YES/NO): NO